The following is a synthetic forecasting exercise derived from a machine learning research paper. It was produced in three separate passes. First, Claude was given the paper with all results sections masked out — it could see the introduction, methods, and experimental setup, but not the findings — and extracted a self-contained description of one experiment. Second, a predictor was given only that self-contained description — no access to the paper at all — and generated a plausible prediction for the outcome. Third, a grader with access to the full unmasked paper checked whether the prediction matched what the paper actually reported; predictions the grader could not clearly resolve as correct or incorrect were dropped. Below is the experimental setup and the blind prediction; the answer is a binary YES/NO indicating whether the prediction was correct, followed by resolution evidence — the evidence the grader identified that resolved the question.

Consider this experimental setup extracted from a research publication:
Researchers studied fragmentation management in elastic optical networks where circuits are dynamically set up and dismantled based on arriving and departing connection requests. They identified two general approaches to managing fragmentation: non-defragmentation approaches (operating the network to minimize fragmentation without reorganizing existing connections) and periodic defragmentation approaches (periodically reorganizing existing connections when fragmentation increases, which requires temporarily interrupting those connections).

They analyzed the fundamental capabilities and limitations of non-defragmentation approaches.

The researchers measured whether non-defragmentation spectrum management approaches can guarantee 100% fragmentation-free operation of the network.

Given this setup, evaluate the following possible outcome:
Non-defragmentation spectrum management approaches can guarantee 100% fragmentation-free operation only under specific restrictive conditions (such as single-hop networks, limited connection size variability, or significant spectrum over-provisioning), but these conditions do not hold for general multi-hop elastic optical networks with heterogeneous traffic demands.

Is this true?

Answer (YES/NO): NO